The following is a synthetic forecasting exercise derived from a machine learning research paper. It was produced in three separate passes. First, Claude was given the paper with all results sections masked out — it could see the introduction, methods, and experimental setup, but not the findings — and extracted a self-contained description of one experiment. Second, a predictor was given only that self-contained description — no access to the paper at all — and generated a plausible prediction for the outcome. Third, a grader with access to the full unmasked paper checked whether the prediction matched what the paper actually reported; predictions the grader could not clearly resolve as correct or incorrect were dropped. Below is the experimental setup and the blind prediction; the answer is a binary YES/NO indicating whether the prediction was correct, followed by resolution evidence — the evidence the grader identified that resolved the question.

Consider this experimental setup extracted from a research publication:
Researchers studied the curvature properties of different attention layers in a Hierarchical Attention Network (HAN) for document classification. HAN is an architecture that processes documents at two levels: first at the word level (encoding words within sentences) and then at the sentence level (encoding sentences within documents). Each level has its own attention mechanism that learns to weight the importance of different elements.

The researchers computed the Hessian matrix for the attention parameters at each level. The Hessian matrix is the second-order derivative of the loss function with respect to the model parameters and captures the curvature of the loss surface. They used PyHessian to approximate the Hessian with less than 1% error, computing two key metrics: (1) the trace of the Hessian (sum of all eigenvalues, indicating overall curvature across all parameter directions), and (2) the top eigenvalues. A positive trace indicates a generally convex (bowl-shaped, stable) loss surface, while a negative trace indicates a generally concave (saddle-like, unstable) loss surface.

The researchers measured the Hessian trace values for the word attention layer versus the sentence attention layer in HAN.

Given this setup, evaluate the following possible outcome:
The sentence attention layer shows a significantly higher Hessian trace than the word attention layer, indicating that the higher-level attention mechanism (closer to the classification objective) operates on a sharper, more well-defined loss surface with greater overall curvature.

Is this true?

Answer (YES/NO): NO